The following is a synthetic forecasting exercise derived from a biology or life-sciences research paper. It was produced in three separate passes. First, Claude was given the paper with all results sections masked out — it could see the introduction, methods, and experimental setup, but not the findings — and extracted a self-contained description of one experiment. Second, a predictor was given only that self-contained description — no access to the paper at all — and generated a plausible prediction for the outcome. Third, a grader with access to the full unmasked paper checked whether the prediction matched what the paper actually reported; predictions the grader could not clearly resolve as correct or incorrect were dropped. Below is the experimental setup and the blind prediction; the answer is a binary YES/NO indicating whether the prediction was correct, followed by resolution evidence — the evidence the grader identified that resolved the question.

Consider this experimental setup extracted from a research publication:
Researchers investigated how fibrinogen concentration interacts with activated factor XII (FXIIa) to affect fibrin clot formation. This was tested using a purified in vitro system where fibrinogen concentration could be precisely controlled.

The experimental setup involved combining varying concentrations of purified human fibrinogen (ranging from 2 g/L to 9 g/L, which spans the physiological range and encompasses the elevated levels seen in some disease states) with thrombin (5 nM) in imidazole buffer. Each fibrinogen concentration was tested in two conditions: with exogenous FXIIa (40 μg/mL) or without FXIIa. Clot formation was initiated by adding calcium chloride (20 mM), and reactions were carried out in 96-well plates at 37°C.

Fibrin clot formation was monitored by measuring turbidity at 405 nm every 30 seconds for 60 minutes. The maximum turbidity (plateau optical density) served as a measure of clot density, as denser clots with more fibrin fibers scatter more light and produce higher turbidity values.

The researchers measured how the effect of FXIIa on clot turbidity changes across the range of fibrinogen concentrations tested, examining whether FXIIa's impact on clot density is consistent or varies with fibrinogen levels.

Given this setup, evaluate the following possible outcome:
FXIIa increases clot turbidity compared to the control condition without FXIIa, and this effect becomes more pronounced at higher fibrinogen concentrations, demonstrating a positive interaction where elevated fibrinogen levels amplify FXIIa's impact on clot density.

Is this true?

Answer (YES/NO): YES